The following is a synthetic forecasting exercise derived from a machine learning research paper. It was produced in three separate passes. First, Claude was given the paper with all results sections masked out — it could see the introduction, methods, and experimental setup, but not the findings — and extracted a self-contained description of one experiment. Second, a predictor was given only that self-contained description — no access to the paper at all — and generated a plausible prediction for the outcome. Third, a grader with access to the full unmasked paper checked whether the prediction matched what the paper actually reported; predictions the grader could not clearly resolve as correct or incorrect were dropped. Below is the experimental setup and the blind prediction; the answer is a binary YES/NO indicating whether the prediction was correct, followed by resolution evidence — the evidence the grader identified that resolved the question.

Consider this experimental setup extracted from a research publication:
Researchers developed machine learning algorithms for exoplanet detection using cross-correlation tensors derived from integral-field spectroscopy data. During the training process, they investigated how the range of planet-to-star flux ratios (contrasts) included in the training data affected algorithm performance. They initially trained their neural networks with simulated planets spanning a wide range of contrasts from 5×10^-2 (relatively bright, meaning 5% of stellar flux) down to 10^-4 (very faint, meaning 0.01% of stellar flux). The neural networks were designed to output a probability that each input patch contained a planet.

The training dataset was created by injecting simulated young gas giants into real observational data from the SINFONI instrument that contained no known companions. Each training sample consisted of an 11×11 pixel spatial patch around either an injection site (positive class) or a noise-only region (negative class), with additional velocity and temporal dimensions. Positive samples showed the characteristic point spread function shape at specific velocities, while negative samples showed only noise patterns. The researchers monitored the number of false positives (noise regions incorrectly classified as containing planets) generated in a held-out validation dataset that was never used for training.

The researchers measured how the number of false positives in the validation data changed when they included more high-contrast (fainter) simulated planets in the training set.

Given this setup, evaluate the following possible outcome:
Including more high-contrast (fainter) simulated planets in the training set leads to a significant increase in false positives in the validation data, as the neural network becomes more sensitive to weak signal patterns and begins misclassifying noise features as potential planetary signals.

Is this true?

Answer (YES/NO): YES